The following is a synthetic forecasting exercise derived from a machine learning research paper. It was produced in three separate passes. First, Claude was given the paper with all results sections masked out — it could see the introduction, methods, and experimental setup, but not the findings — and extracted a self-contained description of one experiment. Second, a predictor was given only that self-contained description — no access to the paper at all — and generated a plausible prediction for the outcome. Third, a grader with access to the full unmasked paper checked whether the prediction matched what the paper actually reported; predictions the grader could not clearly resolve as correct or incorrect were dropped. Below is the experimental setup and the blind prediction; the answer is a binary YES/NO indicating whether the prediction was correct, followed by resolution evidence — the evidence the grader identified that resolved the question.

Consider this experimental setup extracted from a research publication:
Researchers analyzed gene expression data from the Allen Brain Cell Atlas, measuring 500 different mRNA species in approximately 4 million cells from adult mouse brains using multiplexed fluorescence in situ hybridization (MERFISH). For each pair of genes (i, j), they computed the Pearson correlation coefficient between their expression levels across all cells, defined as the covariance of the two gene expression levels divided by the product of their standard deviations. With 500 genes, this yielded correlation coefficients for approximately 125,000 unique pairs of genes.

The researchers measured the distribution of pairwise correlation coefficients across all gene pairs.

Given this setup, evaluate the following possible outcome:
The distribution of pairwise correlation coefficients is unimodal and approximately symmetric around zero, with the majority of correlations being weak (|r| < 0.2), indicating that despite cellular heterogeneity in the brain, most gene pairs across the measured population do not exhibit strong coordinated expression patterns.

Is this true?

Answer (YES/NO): NO